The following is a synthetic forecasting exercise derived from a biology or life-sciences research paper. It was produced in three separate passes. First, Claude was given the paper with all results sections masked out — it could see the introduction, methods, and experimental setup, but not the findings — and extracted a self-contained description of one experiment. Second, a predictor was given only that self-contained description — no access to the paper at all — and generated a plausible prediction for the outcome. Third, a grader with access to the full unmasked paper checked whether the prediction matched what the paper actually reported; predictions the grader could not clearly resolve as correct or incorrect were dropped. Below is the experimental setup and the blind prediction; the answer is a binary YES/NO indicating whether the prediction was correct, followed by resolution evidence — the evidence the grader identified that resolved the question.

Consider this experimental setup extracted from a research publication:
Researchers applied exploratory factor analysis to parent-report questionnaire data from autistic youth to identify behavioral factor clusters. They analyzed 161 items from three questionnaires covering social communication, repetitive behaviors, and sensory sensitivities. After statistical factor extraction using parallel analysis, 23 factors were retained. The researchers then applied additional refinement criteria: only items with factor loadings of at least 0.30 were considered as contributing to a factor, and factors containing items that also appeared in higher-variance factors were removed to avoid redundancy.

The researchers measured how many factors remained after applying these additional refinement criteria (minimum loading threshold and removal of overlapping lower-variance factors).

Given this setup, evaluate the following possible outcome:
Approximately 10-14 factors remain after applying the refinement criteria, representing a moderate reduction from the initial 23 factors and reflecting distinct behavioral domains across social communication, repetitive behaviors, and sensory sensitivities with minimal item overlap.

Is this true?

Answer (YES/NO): NO